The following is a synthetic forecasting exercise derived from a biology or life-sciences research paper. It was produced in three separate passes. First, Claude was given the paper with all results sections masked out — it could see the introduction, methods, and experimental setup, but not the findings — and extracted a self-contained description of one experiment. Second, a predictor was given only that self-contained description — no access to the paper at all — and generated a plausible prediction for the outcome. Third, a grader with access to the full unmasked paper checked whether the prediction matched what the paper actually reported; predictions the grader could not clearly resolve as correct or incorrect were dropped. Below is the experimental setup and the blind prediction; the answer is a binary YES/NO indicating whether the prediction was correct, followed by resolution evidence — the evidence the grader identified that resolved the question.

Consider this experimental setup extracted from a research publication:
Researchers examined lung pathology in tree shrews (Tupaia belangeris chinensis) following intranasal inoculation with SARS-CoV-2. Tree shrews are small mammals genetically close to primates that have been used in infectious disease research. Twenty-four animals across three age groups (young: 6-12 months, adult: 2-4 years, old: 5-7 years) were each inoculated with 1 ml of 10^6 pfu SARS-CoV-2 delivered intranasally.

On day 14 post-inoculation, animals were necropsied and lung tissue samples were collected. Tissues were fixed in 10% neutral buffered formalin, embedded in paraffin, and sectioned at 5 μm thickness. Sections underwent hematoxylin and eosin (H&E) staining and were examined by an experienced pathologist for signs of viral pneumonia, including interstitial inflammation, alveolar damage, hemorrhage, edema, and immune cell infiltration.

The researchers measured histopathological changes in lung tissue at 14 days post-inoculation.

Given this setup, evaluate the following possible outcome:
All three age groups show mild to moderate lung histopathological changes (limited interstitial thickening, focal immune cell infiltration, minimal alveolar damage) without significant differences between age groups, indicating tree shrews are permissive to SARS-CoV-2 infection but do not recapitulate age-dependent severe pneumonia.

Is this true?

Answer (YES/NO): YES